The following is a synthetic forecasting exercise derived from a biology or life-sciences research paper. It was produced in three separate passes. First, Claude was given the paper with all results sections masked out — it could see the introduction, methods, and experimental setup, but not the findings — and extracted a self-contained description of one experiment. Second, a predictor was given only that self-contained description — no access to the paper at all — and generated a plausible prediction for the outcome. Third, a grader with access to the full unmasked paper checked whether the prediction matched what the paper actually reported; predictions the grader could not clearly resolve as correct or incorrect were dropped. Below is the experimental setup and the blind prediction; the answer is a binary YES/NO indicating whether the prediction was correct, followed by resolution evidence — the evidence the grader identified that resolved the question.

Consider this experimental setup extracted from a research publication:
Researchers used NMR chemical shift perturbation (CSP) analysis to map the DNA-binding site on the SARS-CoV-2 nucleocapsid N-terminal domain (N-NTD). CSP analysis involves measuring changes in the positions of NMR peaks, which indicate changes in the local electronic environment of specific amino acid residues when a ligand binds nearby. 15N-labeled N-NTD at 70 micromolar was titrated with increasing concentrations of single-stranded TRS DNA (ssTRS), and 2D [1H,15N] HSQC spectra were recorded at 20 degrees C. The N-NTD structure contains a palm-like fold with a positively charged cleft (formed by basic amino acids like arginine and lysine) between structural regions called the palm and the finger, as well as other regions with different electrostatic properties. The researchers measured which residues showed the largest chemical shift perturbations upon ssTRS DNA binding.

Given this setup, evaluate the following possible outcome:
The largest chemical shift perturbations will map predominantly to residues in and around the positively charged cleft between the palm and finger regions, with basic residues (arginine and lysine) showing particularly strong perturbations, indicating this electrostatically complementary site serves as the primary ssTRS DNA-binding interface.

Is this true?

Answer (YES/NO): NO